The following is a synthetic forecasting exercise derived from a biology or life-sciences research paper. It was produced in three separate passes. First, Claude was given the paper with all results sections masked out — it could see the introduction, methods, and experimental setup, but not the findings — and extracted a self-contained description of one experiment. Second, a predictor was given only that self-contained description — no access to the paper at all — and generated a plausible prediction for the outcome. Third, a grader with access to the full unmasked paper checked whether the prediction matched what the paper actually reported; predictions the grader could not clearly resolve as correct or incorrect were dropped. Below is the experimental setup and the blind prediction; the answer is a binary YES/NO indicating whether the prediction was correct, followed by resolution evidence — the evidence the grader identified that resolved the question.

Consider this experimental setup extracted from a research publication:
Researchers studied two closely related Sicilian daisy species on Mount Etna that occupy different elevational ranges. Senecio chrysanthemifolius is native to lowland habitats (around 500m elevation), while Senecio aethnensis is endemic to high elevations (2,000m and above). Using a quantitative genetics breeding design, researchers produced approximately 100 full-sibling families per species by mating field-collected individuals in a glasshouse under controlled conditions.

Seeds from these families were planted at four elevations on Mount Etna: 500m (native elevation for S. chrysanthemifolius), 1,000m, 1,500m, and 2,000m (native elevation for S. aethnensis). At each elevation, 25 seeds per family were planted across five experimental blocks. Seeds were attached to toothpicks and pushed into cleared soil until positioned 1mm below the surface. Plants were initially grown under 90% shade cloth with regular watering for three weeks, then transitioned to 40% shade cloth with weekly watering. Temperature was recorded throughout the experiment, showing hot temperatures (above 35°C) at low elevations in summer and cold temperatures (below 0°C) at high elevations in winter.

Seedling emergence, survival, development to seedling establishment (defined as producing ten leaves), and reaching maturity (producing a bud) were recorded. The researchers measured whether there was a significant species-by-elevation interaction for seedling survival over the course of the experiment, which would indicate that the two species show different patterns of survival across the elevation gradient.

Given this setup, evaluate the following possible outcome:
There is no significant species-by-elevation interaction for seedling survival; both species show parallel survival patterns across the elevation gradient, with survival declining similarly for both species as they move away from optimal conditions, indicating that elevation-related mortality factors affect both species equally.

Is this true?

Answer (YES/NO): NO